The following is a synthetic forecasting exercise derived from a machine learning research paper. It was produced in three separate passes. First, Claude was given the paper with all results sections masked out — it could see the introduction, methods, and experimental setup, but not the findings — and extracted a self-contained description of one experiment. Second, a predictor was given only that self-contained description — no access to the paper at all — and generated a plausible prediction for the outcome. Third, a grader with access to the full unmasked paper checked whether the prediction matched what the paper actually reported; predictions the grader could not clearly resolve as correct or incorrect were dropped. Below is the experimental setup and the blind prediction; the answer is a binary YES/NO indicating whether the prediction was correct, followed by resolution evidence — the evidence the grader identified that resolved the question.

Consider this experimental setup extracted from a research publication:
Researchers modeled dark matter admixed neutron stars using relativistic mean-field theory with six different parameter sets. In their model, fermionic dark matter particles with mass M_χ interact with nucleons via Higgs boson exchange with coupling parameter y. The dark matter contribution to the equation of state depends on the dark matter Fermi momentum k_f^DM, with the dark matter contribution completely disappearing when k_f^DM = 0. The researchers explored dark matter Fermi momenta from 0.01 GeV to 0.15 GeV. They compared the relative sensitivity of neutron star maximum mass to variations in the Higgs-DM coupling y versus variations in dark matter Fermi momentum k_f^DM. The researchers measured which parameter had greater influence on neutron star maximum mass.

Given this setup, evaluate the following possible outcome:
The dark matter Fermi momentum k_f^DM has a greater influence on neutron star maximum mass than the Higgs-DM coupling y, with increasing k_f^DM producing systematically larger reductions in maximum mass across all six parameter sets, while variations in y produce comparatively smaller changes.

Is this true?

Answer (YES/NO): YES